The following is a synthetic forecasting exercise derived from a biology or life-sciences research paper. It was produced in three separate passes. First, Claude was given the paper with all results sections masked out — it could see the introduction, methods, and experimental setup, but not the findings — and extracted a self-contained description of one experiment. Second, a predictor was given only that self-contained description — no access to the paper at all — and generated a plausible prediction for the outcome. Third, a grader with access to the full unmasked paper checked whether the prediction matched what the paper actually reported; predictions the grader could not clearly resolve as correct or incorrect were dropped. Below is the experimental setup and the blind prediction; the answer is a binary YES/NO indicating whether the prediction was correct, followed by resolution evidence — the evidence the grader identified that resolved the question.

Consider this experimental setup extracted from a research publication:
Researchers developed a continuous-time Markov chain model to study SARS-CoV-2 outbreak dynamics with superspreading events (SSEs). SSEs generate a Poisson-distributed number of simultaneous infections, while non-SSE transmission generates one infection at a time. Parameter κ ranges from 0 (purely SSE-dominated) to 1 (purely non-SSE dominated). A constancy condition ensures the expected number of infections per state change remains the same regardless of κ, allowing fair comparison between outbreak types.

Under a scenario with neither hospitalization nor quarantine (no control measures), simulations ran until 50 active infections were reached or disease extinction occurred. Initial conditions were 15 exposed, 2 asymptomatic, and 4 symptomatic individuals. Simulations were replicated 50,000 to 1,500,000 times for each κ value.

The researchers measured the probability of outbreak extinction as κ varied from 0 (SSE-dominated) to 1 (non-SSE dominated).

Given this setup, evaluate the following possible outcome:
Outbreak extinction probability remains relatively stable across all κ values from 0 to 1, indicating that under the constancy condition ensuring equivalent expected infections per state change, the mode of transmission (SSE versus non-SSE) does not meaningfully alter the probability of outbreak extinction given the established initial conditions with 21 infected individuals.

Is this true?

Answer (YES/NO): NO